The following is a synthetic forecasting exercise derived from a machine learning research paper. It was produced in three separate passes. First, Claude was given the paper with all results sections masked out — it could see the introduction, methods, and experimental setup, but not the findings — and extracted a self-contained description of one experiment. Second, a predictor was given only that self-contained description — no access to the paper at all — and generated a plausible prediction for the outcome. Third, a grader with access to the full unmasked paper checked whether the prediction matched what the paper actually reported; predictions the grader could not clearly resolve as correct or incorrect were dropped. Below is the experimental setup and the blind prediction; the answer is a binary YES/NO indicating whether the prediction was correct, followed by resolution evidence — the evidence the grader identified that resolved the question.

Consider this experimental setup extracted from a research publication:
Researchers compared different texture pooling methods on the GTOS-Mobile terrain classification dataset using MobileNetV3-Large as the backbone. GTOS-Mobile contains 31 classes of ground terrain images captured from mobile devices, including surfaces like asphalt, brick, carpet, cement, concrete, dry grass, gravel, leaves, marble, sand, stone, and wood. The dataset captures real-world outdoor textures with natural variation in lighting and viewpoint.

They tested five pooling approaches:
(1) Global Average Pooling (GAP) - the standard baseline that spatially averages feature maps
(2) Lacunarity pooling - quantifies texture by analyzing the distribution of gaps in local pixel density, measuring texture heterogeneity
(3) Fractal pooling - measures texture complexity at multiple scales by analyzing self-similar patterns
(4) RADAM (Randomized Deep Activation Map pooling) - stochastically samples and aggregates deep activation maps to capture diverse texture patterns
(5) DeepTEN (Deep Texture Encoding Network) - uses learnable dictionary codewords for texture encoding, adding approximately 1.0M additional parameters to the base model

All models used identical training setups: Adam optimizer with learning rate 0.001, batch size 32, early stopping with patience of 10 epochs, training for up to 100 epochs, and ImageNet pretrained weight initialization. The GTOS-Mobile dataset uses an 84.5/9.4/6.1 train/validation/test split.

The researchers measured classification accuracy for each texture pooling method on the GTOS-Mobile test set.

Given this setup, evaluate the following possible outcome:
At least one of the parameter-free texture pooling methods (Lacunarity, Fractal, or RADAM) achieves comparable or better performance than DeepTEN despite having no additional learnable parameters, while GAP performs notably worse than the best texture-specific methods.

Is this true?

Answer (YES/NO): NO